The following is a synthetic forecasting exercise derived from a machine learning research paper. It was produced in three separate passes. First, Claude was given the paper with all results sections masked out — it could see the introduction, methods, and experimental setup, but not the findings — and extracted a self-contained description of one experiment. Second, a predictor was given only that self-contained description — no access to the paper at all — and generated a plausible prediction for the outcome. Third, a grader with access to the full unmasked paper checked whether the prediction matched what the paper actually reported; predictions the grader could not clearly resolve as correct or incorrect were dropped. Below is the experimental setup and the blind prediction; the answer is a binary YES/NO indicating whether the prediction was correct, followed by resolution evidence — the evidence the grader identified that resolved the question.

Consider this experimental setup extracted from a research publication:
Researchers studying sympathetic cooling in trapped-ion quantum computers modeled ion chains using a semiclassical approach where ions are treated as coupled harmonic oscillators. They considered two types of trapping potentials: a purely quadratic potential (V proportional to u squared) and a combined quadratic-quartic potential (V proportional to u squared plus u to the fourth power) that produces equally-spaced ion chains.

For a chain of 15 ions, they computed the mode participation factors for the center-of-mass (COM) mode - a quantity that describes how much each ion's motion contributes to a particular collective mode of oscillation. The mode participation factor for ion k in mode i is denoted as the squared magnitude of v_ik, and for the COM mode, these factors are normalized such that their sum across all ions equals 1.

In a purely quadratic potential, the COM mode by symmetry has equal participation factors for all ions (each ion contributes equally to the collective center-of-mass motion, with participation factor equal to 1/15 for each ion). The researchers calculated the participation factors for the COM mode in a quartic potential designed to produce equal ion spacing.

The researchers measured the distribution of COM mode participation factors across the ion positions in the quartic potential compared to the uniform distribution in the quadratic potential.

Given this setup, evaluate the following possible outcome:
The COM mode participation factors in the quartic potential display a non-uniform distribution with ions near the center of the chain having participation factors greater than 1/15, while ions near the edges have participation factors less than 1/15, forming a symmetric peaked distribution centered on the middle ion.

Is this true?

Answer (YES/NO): YES